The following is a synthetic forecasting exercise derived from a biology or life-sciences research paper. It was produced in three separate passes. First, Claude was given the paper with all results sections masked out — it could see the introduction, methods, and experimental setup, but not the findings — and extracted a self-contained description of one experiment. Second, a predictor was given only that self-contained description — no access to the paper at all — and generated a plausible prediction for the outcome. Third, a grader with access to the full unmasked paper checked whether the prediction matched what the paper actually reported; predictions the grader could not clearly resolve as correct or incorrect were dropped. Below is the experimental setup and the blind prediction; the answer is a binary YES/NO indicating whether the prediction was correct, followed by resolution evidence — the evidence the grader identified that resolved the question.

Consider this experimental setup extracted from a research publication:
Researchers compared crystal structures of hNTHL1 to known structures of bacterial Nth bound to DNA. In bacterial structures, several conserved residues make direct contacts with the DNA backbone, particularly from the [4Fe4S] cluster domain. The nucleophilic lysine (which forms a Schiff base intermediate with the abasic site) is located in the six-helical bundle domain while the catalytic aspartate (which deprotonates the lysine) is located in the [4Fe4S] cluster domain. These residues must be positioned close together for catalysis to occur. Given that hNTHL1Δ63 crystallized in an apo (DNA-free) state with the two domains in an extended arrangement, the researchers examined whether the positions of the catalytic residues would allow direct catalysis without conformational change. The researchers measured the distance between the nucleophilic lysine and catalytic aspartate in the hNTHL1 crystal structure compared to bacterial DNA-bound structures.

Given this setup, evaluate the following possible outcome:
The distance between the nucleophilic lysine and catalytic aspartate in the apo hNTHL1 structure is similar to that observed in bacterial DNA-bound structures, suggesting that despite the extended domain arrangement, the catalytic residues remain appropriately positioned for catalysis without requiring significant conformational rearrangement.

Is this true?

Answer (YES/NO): NO